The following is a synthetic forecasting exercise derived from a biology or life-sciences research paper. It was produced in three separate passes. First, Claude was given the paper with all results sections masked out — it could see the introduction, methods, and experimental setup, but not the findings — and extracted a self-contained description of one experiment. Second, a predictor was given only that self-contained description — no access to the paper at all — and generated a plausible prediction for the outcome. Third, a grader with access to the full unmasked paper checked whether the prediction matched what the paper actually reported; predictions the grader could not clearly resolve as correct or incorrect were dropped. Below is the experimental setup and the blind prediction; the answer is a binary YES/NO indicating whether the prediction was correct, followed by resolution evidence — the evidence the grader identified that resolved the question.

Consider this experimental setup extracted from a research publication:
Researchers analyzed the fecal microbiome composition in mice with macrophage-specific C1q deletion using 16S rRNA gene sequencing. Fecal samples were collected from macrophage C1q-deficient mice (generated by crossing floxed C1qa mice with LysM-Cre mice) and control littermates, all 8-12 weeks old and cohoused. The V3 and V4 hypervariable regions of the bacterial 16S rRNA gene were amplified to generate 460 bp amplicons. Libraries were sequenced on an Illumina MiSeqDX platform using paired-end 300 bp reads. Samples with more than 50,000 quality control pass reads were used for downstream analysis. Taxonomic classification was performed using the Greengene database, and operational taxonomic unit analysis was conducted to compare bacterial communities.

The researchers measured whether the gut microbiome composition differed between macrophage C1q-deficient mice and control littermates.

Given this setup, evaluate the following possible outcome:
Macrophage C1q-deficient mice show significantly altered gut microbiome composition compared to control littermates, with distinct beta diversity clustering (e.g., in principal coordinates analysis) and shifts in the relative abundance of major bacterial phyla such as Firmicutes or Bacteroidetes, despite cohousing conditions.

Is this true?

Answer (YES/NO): NO